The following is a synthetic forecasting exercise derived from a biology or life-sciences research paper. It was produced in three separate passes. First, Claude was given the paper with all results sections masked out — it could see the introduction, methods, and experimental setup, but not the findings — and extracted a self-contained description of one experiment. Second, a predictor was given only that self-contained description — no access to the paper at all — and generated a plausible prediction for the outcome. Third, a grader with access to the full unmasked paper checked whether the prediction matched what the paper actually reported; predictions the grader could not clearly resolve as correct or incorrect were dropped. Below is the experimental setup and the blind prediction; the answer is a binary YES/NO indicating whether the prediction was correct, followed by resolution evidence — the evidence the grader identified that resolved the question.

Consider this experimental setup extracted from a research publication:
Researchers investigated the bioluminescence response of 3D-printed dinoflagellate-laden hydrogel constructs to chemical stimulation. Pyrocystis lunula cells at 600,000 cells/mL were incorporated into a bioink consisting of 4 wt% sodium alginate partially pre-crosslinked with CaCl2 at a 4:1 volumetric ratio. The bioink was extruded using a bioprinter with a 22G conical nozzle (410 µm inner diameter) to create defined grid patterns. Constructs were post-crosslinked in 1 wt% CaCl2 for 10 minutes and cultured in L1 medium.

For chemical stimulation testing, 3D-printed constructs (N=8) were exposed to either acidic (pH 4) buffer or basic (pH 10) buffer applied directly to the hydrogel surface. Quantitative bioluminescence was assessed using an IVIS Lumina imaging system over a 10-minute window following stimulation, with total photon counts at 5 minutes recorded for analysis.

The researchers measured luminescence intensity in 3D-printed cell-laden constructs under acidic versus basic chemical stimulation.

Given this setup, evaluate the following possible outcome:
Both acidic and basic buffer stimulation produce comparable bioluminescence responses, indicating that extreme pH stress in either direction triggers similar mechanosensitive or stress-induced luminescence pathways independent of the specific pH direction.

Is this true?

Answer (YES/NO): NO